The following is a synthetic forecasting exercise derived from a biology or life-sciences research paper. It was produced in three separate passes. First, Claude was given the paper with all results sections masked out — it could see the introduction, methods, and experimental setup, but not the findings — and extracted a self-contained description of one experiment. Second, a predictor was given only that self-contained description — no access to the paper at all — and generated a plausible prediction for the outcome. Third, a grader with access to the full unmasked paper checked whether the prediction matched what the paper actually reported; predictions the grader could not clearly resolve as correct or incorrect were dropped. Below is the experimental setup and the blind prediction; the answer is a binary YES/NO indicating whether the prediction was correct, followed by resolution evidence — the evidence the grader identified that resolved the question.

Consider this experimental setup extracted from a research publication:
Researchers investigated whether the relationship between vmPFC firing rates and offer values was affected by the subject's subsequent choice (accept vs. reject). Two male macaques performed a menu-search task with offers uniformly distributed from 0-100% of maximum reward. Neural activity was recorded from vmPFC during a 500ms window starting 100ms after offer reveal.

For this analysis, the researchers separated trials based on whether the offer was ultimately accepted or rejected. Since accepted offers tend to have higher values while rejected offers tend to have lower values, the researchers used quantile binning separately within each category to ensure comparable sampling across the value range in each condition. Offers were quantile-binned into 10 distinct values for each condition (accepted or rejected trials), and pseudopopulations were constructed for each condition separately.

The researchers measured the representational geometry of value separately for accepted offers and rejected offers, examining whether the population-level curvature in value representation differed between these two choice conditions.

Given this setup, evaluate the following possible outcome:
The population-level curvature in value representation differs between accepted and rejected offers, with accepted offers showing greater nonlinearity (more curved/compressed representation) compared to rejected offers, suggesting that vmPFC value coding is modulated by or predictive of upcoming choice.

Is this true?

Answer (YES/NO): NO